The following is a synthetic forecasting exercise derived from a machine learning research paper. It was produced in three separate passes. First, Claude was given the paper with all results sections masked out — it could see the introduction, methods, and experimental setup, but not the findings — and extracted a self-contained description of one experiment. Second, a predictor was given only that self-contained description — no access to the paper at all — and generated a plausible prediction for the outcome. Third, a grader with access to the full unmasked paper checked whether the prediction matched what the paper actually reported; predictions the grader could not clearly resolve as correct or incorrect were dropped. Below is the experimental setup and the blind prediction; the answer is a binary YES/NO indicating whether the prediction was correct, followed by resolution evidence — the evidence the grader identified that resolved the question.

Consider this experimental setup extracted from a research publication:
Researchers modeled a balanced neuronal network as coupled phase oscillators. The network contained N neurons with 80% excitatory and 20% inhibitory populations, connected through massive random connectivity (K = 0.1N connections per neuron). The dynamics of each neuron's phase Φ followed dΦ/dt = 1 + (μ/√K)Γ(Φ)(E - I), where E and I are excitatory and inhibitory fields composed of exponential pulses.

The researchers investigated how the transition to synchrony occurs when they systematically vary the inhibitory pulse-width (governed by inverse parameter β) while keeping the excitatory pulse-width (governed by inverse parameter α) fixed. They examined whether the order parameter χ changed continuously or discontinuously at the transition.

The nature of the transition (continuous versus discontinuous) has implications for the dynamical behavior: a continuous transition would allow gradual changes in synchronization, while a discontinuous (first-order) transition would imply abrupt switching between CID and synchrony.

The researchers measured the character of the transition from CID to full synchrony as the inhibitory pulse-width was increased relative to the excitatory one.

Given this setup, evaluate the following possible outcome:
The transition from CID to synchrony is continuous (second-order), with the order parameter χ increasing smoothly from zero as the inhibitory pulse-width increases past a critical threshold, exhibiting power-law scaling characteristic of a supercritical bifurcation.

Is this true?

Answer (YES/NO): NO